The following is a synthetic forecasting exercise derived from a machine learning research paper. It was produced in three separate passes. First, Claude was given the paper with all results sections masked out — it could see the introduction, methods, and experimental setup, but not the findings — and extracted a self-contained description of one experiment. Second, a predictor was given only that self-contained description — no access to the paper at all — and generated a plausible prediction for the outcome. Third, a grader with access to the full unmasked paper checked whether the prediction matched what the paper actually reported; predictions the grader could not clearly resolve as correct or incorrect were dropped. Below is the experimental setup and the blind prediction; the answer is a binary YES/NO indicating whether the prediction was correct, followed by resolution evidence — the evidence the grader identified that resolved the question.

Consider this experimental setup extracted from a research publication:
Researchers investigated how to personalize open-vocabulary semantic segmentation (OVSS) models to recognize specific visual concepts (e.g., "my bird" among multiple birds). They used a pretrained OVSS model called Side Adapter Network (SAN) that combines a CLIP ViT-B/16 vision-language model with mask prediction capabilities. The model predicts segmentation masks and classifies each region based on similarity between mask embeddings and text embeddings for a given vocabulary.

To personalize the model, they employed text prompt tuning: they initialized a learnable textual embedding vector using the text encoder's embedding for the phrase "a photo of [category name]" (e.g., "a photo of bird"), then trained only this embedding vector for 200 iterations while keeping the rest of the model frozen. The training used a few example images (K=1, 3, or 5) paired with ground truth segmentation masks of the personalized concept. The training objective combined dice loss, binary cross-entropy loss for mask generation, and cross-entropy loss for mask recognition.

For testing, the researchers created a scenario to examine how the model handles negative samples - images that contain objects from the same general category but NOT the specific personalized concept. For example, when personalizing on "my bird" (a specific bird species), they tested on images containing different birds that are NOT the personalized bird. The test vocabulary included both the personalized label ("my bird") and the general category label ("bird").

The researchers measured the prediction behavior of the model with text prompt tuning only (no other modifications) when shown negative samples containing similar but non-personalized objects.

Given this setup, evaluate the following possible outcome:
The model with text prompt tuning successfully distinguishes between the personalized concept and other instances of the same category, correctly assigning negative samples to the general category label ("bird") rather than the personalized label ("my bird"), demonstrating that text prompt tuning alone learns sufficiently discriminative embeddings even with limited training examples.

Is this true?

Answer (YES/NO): NO